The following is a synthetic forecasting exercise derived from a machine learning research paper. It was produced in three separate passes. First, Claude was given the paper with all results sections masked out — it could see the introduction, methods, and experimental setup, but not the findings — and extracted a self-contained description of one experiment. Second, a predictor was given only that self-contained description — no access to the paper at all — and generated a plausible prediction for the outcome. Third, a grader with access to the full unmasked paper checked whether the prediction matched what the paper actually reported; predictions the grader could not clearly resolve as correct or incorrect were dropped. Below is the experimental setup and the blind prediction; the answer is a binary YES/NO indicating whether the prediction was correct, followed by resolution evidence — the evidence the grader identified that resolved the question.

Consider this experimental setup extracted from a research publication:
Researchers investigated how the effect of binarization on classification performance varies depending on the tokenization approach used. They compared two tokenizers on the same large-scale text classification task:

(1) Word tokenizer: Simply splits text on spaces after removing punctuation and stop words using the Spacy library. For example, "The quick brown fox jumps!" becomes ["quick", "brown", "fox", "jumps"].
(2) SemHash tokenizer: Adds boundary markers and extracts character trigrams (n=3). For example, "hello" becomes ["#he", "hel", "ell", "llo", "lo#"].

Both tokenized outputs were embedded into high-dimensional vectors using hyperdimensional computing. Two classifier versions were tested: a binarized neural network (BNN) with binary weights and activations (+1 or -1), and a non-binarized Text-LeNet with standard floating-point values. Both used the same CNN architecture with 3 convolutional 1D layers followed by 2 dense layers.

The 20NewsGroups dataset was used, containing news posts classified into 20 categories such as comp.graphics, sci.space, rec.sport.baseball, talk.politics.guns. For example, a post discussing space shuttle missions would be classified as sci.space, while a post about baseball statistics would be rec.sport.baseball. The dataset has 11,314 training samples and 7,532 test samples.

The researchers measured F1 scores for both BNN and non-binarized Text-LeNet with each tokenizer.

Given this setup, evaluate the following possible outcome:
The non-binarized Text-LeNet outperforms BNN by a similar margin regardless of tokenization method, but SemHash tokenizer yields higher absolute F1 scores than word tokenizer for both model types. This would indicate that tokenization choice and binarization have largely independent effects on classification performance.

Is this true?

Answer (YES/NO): NO